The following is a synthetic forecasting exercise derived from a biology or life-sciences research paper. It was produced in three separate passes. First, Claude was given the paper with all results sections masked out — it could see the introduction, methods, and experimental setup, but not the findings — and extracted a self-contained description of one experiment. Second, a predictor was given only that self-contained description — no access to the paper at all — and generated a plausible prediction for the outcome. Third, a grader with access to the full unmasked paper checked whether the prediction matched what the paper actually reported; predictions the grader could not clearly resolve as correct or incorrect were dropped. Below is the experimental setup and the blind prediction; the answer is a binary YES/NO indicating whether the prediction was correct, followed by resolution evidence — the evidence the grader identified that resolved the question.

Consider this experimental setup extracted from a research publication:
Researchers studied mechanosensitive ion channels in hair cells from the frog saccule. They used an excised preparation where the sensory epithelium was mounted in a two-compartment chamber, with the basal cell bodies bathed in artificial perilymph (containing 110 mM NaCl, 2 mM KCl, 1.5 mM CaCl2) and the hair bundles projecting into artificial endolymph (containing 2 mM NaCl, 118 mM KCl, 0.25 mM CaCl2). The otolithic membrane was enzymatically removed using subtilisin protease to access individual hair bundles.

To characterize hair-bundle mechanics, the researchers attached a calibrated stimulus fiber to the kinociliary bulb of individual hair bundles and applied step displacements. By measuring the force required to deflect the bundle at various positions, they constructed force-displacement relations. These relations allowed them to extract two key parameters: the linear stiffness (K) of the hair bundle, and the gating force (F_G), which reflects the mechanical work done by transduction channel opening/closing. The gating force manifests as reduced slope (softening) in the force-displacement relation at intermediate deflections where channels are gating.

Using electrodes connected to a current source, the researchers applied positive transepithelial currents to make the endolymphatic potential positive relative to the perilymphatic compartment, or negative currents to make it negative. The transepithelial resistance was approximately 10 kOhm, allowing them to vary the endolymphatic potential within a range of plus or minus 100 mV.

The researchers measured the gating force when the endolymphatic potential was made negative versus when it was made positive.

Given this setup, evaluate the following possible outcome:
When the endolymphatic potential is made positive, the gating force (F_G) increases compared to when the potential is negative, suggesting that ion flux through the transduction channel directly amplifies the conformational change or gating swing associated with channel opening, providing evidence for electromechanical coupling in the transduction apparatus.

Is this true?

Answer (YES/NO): NO